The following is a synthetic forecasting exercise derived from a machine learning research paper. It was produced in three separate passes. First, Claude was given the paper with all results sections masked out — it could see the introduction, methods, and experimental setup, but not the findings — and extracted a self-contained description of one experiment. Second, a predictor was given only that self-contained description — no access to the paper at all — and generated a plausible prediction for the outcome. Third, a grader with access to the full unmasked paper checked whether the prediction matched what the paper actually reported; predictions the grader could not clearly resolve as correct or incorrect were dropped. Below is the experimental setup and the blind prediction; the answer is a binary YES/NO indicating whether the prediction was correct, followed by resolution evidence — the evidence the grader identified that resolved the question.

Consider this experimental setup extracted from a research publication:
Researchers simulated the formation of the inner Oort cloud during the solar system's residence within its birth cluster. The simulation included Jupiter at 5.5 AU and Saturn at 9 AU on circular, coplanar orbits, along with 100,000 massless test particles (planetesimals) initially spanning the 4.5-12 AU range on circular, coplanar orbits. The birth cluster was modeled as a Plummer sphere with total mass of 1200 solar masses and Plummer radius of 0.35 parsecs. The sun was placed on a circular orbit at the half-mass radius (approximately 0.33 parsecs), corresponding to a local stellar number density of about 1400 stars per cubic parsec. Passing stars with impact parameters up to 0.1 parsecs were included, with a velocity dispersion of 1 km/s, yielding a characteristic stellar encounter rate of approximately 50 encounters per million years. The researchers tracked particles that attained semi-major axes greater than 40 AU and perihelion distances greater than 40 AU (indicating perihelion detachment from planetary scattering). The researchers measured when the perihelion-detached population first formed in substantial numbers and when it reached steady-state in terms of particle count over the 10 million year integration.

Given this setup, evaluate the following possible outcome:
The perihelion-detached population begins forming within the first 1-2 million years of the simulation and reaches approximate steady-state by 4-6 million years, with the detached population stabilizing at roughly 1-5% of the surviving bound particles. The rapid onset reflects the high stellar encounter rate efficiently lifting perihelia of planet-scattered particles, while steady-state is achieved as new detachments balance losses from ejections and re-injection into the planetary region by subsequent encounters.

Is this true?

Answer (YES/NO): NO